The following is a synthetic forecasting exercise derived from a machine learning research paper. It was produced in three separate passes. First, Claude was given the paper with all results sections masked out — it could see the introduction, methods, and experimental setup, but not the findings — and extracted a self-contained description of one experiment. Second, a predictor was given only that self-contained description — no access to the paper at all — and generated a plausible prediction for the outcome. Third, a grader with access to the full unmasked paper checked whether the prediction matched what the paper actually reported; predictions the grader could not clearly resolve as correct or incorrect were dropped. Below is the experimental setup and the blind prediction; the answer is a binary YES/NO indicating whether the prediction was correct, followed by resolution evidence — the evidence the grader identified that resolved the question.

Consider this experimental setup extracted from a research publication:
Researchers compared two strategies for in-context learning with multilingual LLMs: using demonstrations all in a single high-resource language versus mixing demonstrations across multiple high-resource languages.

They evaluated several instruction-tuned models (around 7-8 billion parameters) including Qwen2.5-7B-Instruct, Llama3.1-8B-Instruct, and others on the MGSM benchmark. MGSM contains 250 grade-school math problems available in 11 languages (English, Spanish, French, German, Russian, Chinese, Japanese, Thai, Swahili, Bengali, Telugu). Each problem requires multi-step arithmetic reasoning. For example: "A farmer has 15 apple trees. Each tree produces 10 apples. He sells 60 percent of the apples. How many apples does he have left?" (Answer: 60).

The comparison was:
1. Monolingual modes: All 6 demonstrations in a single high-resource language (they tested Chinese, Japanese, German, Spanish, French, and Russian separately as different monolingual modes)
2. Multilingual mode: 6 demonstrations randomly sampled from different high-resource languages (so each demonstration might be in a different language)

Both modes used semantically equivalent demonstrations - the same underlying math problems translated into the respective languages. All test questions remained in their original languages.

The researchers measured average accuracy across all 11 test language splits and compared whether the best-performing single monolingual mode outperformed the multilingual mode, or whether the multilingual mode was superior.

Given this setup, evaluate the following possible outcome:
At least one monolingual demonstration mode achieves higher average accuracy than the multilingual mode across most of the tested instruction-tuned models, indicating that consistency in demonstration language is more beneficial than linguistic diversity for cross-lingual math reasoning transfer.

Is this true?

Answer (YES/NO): NO